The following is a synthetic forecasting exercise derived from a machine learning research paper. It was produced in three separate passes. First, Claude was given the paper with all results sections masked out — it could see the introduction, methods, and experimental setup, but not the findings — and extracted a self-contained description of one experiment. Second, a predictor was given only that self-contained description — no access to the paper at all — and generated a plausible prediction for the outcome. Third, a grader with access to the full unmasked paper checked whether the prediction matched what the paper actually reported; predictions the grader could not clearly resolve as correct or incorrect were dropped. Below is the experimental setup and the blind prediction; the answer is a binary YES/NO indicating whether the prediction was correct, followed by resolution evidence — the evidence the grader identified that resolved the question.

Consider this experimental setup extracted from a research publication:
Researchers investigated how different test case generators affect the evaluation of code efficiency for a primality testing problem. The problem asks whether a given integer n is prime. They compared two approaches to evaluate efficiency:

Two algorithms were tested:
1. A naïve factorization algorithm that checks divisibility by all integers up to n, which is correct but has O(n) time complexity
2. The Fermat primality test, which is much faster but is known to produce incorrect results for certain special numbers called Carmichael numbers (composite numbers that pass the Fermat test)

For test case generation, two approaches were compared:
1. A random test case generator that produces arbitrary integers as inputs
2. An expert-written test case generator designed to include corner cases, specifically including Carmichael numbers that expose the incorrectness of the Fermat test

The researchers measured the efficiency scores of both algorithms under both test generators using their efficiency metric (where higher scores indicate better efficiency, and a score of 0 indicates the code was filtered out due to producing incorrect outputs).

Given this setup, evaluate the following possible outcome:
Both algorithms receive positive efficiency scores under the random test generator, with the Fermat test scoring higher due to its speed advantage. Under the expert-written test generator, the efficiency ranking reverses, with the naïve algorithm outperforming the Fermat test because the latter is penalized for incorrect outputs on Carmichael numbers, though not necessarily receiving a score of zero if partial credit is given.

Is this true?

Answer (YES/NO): NO